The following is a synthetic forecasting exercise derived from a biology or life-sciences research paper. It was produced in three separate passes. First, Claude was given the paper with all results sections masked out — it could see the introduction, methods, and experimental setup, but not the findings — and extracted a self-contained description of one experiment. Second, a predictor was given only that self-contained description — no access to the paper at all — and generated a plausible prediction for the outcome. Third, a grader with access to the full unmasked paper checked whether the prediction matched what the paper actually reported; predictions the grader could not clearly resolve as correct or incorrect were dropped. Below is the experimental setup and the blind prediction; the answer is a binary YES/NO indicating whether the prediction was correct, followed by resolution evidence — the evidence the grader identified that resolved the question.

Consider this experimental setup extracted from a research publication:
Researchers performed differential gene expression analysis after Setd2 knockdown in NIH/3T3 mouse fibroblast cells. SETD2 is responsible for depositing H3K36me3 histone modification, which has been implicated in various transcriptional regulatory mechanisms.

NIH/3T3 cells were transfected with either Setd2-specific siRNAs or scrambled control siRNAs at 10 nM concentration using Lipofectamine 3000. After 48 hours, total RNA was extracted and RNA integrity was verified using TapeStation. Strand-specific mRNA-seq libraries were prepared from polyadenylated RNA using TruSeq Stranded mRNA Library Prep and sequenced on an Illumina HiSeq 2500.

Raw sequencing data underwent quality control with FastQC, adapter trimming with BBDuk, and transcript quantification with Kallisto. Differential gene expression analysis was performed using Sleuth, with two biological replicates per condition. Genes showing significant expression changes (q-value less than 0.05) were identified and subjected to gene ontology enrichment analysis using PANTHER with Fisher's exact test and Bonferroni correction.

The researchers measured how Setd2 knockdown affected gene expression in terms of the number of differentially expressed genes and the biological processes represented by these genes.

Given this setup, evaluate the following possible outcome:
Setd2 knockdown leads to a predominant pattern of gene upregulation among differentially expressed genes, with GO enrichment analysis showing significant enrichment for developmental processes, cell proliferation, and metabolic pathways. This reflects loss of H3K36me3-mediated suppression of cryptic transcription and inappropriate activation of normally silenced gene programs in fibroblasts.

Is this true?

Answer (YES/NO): NO